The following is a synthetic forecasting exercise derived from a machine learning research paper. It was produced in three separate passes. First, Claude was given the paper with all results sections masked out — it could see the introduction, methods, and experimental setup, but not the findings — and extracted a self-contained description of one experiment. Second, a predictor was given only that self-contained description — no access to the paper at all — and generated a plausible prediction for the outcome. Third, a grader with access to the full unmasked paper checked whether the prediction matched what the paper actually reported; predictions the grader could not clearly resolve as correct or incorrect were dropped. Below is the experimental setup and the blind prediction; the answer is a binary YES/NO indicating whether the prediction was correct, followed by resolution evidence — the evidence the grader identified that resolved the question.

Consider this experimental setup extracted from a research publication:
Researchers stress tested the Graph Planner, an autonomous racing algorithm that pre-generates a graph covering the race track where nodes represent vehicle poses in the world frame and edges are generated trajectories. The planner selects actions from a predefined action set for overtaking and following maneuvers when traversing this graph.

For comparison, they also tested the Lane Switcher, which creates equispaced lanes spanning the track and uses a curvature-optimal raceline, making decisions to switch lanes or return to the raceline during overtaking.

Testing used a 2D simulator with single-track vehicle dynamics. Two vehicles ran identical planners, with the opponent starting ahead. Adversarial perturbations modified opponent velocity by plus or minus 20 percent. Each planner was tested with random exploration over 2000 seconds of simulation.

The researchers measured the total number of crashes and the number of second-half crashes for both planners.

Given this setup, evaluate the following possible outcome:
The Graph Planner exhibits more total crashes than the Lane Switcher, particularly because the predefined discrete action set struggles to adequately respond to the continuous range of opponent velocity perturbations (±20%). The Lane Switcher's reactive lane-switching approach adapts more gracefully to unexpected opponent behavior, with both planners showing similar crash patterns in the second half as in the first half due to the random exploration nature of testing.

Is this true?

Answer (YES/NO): NO